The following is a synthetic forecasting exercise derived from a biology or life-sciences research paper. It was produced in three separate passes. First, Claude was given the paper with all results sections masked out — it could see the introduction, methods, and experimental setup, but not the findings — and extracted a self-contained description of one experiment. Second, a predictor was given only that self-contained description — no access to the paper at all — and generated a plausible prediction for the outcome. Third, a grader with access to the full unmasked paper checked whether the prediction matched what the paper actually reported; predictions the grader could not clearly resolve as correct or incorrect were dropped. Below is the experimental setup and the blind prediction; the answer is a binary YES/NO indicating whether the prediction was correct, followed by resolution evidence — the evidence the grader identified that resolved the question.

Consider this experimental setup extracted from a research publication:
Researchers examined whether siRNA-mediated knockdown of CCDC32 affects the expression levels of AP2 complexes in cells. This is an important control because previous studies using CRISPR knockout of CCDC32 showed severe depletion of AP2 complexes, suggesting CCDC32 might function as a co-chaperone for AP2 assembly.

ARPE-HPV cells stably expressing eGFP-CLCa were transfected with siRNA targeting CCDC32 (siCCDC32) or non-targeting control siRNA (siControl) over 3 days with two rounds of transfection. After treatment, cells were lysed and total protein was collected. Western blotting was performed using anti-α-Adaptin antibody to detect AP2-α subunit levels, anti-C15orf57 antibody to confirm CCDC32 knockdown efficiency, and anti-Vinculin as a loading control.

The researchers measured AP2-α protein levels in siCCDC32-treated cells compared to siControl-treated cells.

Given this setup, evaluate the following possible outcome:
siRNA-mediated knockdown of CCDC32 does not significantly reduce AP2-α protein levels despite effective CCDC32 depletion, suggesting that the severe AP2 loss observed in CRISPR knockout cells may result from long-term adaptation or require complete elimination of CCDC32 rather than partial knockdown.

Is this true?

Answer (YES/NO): YES